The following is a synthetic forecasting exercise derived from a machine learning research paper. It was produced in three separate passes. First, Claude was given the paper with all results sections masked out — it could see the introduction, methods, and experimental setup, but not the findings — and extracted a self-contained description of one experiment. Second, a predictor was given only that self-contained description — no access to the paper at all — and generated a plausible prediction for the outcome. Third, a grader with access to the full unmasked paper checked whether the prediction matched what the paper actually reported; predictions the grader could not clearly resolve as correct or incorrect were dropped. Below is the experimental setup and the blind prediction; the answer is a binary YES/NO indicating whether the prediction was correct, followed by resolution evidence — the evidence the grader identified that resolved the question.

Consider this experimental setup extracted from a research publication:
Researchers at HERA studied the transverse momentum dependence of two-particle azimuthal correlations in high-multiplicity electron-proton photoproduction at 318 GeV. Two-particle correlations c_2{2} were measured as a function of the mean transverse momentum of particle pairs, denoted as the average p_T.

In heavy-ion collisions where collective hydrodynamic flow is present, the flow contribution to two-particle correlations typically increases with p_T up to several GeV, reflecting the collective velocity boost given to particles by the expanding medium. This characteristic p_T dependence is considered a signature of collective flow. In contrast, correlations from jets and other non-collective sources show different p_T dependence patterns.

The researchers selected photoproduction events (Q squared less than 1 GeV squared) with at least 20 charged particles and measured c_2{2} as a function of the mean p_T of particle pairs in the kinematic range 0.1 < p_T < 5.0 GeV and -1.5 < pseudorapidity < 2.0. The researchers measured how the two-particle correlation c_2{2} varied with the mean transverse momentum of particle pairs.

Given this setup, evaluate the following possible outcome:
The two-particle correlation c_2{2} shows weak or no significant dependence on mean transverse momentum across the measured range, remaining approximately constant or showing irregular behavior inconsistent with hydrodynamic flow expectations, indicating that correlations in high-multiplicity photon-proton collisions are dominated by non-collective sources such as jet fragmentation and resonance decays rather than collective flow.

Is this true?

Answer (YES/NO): NO